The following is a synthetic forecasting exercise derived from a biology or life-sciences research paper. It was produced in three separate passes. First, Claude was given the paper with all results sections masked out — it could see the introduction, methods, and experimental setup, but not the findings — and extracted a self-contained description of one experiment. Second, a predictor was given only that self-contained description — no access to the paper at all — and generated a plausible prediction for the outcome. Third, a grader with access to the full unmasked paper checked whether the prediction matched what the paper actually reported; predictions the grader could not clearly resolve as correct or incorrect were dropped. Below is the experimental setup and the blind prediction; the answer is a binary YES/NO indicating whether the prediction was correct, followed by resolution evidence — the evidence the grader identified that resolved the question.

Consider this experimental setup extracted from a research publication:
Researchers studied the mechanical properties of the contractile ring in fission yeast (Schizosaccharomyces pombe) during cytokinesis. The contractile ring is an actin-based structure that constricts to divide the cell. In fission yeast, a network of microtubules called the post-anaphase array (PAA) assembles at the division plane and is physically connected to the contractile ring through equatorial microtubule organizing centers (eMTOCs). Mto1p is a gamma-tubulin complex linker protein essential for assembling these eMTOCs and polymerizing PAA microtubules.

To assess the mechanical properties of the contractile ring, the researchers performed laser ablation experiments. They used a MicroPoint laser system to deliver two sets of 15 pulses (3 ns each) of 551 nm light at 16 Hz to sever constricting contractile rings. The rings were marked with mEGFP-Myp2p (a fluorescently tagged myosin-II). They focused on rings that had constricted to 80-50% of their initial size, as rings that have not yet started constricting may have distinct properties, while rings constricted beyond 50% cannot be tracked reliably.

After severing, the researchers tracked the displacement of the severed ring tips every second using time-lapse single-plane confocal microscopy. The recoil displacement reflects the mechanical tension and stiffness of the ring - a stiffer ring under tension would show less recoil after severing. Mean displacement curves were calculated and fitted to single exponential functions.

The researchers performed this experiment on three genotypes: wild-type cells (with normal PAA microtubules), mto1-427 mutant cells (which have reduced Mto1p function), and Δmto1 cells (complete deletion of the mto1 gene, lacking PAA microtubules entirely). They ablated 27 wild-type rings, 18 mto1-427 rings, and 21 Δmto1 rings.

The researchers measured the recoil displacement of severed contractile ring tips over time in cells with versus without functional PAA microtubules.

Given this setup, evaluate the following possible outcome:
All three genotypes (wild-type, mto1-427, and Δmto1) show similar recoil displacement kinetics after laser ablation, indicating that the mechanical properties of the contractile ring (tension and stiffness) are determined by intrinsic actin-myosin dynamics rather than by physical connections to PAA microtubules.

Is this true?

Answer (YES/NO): NO